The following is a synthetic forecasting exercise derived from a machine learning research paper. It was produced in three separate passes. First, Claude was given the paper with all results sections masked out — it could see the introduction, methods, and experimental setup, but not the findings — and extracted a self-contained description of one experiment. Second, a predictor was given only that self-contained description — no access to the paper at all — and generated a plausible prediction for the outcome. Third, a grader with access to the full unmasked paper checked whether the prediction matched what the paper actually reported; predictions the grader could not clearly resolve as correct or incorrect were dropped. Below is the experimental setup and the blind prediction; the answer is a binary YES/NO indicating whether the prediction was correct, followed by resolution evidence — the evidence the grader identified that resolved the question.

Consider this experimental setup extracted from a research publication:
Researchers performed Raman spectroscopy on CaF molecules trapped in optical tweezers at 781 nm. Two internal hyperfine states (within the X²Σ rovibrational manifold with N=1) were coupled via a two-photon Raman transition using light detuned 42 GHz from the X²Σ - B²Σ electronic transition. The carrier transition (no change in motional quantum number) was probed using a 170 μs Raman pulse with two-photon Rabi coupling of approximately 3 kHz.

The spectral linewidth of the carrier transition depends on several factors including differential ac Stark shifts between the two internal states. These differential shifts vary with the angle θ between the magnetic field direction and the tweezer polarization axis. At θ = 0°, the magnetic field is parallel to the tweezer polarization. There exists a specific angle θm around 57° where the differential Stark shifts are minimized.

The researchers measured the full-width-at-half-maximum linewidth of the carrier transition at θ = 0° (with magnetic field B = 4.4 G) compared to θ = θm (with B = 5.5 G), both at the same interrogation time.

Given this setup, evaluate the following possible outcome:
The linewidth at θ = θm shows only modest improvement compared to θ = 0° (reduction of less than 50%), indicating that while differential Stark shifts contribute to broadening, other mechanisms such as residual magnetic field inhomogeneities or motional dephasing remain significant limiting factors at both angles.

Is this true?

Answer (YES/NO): NO